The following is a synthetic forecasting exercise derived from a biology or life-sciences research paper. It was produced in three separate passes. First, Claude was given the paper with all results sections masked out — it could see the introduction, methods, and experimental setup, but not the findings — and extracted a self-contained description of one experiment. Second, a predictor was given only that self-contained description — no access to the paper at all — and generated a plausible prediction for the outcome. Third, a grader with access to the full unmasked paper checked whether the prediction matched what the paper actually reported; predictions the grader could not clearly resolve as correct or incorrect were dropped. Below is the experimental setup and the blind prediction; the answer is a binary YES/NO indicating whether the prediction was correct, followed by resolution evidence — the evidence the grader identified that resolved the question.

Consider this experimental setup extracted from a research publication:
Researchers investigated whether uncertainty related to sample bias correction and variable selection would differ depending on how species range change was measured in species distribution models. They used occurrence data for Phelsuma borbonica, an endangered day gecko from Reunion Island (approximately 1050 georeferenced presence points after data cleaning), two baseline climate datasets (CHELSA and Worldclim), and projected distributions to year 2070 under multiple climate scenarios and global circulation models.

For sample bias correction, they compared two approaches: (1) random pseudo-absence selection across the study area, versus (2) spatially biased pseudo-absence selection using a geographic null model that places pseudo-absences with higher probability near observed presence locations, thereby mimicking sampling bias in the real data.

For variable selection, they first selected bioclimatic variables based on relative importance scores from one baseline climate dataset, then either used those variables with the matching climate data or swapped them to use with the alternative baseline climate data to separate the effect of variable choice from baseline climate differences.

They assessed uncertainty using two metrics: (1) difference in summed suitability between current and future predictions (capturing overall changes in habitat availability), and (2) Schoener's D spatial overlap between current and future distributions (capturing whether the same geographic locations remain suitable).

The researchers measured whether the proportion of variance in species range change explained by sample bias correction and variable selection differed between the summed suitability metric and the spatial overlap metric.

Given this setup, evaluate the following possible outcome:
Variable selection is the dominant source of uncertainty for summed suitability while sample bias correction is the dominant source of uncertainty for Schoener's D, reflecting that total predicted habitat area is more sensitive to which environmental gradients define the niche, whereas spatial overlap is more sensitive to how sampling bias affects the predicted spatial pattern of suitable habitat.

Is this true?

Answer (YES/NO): NO